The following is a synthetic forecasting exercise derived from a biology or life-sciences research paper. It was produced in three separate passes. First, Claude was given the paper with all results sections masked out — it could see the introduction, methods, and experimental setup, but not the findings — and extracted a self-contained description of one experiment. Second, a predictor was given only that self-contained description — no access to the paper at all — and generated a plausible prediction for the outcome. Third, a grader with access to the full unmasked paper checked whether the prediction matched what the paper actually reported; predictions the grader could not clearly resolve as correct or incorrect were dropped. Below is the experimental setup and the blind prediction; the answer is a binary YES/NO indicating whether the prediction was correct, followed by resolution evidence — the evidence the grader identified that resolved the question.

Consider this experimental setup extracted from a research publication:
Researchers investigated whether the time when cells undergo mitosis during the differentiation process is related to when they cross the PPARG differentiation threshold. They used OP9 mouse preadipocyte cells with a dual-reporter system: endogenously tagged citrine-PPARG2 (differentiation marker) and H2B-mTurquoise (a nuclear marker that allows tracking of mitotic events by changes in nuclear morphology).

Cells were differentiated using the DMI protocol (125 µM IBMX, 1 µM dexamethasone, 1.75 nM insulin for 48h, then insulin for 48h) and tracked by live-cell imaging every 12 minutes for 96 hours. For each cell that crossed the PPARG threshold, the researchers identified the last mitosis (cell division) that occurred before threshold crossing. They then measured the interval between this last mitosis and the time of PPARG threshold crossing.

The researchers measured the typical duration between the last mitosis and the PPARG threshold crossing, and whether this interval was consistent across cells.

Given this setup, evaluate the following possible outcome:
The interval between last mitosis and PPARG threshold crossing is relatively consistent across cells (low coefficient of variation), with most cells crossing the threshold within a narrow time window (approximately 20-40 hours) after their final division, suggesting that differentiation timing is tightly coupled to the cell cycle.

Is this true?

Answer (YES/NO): NO